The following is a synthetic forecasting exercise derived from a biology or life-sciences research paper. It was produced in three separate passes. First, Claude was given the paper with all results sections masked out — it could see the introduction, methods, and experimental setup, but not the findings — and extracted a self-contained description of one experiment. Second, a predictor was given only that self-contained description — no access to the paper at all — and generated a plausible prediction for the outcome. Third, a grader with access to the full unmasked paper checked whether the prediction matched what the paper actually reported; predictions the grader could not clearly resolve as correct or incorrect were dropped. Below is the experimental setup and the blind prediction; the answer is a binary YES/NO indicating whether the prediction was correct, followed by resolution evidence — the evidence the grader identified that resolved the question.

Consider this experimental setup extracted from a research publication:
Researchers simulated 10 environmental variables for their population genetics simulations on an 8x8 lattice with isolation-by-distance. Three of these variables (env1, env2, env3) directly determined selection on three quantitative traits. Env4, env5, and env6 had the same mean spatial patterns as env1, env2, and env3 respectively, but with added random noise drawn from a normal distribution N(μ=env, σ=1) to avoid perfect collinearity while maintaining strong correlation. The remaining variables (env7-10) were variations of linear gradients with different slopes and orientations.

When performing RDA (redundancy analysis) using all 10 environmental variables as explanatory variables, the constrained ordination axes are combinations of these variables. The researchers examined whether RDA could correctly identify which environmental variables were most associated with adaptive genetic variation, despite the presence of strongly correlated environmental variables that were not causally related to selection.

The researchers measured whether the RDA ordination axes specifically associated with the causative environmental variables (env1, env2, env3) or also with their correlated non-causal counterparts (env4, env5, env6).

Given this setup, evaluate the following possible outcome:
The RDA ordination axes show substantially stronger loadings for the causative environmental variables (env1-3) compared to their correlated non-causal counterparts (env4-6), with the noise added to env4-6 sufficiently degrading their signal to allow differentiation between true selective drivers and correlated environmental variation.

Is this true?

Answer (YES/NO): NO